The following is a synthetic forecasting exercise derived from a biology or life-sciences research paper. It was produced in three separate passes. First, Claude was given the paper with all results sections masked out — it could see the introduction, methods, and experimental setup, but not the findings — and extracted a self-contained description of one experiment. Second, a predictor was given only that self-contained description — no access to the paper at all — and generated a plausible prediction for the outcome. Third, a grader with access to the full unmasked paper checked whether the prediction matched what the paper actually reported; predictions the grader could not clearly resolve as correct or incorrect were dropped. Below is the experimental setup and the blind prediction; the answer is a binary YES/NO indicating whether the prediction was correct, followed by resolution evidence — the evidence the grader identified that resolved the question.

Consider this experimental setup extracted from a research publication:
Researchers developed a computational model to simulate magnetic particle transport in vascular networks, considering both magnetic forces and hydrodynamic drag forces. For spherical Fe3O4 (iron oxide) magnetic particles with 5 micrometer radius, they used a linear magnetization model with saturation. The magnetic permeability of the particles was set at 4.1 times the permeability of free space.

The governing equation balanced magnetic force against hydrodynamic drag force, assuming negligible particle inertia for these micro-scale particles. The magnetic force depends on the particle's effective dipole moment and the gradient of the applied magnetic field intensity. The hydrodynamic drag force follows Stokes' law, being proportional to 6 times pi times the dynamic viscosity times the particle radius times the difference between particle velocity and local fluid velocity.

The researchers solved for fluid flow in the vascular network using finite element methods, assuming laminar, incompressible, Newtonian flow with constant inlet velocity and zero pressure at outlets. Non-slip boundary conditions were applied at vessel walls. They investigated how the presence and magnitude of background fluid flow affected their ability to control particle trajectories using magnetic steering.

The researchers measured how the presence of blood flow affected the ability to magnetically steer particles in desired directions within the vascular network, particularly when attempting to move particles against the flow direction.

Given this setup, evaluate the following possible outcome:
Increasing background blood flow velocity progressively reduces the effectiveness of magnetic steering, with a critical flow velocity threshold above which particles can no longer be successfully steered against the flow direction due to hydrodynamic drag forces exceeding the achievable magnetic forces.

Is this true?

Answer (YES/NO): NO